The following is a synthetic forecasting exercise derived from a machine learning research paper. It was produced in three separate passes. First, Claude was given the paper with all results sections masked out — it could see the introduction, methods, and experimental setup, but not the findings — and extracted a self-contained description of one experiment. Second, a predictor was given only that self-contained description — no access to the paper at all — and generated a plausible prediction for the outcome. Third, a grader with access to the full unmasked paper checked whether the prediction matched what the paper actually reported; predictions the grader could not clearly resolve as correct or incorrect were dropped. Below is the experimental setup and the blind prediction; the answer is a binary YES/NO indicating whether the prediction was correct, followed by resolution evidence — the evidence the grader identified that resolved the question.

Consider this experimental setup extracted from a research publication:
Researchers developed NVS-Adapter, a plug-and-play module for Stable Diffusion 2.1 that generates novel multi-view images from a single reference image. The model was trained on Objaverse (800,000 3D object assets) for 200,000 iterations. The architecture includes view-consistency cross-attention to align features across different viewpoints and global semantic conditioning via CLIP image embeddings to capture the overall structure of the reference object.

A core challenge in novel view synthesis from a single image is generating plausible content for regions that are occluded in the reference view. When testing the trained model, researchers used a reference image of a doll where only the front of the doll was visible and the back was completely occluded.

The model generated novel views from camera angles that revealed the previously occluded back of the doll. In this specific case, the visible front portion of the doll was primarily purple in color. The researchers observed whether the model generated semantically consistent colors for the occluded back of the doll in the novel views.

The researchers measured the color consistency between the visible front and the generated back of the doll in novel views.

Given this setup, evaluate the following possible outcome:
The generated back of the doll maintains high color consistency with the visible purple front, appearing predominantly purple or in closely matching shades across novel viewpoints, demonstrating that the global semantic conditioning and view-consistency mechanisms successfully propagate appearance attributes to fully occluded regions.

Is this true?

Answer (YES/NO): NO